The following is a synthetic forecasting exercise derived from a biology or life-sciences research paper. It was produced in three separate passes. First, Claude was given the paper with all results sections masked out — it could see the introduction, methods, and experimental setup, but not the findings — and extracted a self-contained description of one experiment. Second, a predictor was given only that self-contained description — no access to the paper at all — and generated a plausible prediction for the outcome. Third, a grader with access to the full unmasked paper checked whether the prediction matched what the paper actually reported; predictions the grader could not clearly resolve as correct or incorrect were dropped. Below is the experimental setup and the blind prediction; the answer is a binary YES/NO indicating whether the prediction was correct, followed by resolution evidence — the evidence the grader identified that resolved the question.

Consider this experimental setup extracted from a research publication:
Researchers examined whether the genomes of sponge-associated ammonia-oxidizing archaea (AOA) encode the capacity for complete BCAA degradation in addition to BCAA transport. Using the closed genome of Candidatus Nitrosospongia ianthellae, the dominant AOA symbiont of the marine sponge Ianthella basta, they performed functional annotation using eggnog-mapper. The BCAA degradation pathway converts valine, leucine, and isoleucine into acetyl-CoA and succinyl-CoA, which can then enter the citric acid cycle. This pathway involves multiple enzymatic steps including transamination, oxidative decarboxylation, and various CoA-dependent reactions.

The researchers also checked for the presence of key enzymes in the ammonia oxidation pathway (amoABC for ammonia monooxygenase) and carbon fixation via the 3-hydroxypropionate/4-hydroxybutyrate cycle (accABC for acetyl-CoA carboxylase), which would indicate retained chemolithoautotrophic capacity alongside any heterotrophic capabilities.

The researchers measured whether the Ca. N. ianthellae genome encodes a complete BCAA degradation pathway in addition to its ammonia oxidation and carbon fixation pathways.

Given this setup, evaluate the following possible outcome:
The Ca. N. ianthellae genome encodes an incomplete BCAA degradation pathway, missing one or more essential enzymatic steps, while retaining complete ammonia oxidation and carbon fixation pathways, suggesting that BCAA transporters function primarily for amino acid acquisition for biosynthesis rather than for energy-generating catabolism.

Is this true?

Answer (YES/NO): NO